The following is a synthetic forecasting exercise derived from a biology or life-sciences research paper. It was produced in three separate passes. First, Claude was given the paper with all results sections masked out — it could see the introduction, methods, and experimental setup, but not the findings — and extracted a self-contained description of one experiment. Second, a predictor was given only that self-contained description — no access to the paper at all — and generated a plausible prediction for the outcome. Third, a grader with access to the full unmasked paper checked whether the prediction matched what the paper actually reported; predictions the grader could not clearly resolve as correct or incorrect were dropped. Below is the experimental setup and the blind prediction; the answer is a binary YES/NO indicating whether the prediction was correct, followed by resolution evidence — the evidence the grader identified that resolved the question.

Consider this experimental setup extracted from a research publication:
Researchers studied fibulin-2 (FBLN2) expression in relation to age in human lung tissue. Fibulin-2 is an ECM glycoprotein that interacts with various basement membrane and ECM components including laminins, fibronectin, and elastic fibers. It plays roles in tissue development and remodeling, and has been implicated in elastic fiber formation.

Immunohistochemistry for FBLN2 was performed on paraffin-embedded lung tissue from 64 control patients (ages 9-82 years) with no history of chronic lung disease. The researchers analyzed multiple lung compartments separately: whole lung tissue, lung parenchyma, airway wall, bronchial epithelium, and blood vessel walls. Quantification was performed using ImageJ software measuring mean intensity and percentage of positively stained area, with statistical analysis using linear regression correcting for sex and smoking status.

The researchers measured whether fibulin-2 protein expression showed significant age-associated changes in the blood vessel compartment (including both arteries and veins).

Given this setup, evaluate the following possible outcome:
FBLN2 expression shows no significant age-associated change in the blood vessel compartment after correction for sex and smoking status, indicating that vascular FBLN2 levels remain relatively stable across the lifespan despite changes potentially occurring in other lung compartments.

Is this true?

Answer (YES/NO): NO